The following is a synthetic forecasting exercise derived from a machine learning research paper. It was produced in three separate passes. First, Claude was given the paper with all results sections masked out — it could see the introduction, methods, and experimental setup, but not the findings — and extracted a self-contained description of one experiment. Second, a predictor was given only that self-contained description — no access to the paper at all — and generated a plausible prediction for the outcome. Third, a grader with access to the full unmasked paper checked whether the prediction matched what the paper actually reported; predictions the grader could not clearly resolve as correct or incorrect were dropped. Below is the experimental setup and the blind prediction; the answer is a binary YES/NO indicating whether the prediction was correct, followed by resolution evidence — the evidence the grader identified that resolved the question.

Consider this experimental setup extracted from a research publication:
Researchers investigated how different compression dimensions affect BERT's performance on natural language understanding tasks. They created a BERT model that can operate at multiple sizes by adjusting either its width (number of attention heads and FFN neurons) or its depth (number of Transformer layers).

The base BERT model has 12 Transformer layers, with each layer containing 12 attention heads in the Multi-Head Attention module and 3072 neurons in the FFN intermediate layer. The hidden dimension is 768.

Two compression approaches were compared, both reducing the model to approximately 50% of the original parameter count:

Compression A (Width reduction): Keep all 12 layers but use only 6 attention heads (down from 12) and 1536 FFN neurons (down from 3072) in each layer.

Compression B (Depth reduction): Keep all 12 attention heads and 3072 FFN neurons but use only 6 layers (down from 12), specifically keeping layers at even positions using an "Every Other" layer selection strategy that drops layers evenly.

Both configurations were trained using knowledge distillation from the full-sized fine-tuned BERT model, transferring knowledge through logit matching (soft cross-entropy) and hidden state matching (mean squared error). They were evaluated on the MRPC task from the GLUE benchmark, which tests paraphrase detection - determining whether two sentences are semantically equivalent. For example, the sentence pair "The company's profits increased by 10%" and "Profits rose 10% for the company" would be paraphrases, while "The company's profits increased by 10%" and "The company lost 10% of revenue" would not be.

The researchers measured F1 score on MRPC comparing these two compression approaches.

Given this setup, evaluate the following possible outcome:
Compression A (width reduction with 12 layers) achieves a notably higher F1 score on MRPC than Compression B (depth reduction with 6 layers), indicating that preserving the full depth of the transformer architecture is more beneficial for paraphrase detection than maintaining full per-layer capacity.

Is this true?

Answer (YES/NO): NO